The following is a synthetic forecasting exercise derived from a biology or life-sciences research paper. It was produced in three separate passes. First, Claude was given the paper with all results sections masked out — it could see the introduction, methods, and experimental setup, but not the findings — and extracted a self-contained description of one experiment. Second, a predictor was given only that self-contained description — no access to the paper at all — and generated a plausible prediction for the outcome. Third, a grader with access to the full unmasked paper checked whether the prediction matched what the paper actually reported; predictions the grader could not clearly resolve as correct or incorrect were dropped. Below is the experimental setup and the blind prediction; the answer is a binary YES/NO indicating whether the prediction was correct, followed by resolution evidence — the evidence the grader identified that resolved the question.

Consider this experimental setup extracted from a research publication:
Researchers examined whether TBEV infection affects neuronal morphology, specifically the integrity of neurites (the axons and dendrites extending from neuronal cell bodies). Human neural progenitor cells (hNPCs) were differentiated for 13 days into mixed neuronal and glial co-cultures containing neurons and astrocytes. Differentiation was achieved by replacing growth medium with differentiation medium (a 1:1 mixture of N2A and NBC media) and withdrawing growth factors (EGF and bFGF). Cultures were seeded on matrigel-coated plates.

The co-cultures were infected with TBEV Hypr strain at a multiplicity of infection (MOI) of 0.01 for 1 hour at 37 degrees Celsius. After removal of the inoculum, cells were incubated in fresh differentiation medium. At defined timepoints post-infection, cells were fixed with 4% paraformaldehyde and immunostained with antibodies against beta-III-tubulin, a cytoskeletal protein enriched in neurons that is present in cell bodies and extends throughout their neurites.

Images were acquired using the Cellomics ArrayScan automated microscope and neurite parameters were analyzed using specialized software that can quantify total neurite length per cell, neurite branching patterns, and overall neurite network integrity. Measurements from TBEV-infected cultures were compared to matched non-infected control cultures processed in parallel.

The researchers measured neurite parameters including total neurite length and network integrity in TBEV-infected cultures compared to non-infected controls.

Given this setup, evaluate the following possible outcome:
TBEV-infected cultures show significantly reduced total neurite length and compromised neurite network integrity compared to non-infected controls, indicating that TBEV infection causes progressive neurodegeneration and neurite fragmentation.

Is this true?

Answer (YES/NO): NO